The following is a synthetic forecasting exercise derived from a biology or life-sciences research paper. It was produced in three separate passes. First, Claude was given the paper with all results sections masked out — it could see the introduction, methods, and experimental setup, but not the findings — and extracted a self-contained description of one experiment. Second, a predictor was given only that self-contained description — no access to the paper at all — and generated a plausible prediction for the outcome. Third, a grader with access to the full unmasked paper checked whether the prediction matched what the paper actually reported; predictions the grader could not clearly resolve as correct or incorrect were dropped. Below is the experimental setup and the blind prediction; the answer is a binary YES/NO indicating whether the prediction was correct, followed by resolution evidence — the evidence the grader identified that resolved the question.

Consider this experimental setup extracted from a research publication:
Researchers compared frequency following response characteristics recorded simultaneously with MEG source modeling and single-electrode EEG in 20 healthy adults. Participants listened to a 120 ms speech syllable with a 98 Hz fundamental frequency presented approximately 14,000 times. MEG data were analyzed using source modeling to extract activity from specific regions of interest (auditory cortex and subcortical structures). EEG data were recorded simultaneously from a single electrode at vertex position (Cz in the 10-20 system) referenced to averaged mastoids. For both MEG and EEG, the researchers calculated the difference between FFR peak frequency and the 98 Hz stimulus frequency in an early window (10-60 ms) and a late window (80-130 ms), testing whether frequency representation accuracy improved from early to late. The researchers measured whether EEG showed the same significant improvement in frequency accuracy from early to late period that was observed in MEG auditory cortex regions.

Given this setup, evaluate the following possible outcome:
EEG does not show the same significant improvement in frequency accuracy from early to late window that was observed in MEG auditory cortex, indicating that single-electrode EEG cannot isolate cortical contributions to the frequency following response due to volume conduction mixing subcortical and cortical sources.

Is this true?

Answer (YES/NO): YES